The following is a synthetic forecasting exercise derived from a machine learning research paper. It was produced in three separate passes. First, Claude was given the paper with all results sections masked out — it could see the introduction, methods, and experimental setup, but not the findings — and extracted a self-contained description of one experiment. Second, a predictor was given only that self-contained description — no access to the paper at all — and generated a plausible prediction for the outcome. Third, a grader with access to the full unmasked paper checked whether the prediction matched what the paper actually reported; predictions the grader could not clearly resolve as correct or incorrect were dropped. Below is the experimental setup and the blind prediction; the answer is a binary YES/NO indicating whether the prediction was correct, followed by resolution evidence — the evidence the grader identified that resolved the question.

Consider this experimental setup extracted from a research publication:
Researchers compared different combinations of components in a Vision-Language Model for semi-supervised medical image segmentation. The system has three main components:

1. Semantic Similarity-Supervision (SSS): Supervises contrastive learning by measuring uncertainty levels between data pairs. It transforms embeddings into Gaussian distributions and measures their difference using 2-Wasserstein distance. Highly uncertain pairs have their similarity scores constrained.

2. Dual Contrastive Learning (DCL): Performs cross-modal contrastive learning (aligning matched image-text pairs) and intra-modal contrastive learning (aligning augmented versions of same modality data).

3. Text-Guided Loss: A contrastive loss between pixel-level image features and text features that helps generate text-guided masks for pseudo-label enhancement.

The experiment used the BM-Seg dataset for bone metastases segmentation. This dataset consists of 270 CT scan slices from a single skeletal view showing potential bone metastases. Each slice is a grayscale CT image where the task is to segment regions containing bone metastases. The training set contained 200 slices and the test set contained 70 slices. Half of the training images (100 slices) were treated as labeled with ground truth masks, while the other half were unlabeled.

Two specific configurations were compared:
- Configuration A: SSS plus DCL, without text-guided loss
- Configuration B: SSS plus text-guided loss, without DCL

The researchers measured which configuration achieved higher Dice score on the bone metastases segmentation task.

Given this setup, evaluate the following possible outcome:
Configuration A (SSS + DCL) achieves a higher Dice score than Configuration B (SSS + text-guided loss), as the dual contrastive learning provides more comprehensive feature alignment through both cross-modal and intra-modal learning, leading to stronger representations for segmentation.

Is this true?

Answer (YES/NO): NO